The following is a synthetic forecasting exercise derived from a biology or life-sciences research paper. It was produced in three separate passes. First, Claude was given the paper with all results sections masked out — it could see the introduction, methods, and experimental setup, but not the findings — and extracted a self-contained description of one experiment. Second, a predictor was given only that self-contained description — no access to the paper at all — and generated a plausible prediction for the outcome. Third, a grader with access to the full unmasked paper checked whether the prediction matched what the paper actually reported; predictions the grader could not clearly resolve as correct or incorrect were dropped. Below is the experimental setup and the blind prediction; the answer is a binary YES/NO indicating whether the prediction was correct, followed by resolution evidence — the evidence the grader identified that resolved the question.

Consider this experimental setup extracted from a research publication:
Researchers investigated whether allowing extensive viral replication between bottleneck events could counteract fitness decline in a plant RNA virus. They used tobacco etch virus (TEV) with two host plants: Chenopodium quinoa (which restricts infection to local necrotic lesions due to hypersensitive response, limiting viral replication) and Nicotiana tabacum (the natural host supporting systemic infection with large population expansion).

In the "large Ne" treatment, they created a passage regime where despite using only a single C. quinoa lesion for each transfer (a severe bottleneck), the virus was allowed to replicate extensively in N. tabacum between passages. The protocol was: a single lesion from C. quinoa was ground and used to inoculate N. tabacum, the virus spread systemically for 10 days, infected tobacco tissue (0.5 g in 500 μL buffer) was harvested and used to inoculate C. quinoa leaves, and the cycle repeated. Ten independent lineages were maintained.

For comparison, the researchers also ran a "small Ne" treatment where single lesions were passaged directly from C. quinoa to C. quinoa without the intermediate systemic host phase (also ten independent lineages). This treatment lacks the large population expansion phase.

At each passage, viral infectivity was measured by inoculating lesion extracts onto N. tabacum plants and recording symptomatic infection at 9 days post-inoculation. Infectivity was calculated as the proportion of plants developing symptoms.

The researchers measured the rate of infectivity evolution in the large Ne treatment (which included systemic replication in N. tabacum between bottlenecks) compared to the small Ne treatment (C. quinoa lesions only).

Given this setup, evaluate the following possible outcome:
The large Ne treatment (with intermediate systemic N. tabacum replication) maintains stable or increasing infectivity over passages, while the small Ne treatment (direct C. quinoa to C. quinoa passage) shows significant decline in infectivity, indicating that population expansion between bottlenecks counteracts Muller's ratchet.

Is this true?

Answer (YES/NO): YES